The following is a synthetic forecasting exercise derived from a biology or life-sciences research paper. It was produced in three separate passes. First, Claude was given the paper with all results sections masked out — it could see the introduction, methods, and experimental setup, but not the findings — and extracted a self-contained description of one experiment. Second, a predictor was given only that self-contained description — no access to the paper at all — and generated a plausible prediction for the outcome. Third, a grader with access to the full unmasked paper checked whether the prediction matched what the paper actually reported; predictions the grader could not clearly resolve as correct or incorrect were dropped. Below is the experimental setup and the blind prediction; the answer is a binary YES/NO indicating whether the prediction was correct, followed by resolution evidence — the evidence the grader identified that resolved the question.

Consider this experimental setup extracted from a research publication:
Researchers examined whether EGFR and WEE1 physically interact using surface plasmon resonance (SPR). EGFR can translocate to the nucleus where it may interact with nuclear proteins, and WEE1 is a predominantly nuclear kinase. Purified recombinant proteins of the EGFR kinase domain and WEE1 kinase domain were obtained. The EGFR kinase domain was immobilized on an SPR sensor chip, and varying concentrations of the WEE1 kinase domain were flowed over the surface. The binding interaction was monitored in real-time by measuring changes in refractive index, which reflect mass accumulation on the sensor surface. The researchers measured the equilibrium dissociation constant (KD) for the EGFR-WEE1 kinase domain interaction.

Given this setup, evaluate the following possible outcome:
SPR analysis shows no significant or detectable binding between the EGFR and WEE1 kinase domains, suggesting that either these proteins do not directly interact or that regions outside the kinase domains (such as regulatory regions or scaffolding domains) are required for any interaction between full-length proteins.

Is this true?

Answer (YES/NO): NO